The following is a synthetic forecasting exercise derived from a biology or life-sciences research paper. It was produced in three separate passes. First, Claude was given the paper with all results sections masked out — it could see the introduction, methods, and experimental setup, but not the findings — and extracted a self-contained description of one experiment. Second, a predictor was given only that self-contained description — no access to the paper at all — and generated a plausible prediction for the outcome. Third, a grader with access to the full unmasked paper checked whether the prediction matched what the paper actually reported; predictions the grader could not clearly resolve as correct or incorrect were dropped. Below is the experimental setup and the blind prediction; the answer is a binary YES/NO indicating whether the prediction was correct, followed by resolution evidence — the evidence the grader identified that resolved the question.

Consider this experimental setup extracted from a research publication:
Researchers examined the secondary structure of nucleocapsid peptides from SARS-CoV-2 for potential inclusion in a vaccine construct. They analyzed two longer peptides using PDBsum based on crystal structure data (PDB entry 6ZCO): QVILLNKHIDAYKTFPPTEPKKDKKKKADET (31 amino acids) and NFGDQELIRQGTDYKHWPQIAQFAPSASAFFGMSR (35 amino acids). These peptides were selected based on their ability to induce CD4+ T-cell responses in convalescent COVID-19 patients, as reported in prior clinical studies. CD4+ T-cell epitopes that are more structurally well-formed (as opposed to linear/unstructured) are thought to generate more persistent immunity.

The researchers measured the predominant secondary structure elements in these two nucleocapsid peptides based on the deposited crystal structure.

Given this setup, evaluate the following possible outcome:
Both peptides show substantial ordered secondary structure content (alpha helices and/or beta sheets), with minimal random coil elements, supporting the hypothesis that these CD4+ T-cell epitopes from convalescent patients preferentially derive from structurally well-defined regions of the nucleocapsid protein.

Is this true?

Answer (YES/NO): YES